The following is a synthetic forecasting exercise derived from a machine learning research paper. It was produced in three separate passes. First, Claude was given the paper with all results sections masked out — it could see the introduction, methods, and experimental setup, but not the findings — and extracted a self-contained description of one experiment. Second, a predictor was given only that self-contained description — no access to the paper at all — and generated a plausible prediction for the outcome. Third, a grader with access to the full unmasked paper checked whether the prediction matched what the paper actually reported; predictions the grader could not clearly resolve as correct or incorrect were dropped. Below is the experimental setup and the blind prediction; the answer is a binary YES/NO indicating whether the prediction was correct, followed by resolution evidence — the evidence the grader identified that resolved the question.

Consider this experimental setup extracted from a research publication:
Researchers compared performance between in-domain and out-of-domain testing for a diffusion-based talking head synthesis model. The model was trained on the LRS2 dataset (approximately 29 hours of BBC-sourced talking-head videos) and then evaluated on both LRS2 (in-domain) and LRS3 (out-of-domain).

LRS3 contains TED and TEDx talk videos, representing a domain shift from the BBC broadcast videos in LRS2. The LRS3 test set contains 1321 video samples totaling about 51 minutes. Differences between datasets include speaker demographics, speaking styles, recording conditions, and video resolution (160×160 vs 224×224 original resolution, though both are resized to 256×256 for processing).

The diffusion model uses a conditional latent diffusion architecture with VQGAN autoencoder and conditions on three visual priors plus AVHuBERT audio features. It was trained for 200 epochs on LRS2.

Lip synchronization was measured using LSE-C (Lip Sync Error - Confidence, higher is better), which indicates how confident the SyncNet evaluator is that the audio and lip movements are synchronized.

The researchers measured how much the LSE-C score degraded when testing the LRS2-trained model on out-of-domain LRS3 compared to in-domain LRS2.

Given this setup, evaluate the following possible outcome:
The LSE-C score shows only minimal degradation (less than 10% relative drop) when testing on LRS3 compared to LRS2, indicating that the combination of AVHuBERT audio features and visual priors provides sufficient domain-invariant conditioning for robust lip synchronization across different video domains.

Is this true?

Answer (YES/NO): NO